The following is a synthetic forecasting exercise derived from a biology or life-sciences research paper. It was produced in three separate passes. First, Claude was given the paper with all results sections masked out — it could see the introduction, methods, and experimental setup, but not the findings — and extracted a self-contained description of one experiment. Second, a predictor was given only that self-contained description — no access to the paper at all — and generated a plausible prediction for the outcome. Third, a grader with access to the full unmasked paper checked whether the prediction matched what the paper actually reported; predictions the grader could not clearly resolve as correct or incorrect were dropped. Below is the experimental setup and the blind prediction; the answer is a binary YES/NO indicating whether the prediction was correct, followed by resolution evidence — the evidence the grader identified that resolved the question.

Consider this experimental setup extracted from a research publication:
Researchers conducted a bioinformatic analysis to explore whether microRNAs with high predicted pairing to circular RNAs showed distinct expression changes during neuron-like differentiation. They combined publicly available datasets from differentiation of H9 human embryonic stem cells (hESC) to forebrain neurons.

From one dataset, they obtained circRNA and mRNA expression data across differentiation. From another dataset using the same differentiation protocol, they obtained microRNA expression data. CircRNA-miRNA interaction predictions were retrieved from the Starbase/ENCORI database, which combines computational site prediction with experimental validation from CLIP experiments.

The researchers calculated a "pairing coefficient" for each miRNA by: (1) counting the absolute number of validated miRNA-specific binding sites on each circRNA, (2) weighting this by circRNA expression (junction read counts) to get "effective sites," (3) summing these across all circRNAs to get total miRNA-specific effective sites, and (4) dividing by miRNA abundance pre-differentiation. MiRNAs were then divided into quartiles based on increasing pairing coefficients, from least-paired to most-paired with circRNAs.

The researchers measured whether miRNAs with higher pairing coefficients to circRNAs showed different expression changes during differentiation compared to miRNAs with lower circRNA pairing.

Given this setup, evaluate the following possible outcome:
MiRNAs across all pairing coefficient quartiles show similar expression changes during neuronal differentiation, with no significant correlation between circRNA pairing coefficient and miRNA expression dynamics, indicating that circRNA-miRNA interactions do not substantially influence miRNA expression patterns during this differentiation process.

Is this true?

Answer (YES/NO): NO